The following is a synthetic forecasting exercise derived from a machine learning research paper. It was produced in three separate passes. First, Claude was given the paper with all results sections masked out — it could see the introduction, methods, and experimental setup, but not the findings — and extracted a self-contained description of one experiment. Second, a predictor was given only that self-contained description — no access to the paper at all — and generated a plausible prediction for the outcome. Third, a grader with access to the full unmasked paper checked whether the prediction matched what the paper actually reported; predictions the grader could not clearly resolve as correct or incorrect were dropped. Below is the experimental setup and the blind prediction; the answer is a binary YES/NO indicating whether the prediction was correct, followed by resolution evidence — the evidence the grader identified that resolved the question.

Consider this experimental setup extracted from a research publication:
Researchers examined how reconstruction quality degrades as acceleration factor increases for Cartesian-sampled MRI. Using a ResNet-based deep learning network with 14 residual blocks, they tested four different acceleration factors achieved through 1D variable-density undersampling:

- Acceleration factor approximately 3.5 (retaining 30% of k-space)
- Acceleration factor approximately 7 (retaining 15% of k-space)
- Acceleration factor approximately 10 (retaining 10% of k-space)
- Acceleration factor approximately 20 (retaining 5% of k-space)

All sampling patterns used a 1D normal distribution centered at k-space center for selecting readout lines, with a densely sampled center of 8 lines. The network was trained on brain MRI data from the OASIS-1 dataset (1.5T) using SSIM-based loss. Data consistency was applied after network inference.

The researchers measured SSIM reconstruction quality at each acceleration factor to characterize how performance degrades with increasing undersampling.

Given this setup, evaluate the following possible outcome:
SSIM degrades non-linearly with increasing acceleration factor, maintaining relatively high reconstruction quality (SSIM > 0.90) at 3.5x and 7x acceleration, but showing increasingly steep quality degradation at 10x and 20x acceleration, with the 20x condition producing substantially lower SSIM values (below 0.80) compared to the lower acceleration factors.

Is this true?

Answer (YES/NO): NO